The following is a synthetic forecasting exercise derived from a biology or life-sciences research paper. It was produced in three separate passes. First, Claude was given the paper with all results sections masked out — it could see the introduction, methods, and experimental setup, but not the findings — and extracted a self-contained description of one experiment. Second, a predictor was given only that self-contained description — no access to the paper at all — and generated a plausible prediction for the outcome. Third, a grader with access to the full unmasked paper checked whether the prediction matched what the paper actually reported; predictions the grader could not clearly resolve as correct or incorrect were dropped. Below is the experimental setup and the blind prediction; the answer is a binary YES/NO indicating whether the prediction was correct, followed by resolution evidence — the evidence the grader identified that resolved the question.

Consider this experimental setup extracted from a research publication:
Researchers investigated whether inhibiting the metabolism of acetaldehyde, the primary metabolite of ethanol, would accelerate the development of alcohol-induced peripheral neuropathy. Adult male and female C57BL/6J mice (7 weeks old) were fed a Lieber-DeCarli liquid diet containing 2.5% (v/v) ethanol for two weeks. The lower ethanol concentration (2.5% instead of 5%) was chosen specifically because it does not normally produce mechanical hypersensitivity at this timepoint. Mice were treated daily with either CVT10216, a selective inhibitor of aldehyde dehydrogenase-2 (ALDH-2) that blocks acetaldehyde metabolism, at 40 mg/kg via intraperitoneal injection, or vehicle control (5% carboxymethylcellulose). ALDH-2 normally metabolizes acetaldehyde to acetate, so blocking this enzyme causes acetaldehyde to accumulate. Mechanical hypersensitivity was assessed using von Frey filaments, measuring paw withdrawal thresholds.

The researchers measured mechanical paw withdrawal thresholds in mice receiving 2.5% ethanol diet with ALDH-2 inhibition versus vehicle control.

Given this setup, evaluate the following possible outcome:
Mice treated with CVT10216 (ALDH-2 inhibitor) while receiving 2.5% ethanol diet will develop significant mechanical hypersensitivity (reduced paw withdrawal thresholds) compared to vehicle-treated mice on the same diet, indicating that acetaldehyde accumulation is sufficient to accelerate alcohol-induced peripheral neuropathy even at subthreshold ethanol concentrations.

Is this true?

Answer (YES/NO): YES